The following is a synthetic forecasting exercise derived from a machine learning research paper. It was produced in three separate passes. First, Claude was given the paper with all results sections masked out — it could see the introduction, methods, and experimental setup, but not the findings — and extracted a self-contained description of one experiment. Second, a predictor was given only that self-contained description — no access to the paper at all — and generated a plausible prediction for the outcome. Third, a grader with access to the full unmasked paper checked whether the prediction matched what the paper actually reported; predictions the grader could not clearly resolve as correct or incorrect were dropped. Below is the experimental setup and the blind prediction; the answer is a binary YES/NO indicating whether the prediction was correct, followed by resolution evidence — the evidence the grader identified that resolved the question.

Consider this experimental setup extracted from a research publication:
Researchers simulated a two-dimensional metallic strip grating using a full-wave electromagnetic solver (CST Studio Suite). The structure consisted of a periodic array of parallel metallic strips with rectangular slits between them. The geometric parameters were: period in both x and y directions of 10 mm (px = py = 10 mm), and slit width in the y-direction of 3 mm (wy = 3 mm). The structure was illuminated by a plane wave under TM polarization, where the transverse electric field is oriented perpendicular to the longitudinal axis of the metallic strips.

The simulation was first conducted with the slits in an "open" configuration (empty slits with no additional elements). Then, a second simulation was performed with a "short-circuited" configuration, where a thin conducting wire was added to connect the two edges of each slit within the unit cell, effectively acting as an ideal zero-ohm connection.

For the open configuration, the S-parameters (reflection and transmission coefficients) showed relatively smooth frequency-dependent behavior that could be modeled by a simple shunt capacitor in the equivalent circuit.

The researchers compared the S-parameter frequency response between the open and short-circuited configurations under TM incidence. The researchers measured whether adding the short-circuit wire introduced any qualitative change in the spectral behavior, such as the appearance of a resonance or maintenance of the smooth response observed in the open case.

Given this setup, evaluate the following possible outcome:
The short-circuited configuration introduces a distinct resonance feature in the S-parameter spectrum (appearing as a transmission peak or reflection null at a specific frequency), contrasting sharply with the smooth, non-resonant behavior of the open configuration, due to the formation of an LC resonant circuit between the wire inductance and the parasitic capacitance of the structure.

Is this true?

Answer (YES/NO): YES